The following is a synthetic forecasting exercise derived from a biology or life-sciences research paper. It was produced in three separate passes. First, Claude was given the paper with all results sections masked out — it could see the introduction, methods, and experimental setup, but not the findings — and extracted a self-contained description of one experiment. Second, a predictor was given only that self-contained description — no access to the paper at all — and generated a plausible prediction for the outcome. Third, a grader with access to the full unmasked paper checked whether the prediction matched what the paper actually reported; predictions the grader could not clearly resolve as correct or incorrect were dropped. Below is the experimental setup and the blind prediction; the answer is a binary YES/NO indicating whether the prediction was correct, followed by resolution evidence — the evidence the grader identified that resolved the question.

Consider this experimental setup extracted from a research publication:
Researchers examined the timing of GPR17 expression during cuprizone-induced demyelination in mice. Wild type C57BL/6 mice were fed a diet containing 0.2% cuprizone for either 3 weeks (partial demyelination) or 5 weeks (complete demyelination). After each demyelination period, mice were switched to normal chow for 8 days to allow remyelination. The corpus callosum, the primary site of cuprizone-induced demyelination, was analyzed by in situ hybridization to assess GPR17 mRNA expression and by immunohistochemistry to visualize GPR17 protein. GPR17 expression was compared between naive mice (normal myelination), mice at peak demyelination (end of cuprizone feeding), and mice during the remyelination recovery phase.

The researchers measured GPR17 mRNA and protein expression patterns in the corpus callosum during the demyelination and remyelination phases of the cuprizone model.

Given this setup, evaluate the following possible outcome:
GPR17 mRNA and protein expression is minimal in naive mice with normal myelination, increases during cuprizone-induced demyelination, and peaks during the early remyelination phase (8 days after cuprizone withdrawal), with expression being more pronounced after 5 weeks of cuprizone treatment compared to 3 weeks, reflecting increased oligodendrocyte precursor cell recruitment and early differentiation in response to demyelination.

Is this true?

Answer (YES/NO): NO